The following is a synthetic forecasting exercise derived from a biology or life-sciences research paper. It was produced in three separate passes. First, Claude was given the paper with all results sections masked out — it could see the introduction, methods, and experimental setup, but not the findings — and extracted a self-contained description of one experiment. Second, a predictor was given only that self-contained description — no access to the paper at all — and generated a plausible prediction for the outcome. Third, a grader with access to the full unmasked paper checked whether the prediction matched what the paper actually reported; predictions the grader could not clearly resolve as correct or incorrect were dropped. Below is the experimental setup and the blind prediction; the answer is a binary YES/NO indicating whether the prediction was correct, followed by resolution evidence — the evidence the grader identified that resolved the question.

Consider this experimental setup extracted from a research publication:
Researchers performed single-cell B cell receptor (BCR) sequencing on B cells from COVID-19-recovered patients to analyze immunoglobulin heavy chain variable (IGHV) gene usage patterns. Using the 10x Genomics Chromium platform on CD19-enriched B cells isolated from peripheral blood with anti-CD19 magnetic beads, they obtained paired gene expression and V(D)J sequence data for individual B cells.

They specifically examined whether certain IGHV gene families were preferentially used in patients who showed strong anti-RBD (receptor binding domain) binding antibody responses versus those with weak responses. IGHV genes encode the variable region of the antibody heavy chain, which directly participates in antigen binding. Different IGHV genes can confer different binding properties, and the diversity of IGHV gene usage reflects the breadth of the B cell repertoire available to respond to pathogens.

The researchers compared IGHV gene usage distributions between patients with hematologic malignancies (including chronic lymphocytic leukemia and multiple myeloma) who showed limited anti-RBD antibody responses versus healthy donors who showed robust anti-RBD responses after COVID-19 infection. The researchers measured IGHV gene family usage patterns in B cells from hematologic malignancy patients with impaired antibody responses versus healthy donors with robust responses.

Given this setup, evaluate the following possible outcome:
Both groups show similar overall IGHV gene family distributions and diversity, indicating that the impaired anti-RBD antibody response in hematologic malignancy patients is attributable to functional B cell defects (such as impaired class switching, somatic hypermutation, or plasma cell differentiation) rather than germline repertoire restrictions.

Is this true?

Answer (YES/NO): NO